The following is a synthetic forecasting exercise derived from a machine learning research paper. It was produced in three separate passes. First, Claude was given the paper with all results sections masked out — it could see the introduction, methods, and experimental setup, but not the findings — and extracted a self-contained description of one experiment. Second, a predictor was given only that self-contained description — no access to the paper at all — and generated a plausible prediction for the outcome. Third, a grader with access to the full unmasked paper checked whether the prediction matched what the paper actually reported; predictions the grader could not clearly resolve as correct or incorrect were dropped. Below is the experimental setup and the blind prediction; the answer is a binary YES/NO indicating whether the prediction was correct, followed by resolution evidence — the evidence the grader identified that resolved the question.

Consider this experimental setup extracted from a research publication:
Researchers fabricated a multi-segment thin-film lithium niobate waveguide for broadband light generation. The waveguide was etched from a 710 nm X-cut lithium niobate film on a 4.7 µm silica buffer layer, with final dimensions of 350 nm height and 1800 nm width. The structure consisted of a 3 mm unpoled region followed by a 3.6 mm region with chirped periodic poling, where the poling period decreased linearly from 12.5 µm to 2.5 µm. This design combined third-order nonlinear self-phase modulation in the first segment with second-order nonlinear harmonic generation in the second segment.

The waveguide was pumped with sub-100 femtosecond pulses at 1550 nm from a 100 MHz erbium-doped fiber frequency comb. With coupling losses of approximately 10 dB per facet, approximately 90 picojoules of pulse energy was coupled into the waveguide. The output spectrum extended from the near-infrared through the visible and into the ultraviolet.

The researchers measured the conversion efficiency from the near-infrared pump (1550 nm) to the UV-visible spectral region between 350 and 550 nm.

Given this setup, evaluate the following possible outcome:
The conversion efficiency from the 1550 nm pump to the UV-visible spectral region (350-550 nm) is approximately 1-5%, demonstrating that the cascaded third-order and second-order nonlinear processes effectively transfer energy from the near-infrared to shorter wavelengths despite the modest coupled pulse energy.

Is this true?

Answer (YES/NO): NO